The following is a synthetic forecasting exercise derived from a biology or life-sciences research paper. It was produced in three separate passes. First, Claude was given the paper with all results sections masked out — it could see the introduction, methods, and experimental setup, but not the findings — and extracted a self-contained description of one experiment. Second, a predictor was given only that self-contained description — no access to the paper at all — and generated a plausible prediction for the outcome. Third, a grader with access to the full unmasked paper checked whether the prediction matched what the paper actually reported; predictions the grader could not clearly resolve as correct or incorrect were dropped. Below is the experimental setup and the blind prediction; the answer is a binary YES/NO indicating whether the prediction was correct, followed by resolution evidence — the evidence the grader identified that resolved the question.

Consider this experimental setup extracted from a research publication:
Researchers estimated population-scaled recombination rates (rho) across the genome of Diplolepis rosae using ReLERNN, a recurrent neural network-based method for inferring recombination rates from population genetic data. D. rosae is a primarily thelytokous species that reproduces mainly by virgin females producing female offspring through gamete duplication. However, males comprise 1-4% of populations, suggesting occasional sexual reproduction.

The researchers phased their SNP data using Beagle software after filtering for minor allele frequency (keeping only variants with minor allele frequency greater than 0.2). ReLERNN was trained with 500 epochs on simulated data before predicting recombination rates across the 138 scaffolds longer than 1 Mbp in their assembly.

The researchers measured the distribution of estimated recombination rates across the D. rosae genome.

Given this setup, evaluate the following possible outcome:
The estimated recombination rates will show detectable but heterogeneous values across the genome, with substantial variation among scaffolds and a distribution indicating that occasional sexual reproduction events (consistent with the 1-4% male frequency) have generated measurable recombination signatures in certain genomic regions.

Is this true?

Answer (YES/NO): YES